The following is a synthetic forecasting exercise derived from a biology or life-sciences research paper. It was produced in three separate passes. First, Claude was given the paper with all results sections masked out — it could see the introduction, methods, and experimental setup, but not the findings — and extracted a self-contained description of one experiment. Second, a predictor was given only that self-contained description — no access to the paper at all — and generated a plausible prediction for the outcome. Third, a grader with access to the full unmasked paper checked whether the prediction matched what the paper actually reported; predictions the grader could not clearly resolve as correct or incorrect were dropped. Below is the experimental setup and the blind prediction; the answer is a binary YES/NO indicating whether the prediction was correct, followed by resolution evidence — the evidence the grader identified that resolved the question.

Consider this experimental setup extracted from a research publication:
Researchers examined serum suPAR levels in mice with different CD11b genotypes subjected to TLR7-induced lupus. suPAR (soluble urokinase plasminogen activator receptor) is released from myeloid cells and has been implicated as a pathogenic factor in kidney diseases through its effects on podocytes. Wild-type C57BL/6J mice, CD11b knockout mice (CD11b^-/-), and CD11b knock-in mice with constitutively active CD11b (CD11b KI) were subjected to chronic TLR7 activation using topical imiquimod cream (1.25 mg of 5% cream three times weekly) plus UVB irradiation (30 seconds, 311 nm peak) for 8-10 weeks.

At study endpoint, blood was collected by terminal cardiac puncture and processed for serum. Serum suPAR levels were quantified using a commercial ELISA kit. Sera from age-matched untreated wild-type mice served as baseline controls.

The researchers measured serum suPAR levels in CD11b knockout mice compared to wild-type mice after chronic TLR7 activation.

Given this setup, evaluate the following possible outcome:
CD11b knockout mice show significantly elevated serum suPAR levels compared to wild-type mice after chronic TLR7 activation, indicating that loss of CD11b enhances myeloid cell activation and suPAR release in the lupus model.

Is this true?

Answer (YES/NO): YES